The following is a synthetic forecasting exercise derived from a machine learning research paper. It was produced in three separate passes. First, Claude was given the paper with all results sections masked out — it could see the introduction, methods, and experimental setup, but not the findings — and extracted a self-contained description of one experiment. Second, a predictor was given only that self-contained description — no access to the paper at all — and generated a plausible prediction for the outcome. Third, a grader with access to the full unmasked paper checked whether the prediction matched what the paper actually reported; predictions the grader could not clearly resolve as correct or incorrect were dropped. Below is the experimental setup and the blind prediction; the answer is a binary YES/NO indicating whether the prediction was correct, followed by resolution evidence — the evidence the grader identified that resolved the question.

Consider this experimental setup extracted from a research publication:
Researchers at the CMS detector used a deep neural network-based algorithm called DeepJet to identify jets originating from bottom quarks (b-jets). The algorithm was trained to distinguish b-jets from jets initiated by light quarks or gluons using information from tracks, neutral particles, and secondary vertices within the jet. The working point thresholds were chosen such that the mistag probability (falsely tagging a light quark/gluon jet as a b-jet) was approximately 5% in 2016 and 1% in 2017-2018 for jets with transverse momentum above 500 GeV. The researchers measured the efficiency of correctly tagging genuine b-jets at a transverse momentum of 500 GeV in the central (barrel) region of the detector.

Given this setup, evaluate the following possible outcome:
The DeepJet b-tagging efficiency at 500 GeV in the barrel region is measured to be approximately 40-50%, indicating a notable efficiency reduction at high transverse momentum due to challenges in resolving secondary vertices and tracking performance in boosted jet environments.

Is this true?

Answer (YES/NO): NO